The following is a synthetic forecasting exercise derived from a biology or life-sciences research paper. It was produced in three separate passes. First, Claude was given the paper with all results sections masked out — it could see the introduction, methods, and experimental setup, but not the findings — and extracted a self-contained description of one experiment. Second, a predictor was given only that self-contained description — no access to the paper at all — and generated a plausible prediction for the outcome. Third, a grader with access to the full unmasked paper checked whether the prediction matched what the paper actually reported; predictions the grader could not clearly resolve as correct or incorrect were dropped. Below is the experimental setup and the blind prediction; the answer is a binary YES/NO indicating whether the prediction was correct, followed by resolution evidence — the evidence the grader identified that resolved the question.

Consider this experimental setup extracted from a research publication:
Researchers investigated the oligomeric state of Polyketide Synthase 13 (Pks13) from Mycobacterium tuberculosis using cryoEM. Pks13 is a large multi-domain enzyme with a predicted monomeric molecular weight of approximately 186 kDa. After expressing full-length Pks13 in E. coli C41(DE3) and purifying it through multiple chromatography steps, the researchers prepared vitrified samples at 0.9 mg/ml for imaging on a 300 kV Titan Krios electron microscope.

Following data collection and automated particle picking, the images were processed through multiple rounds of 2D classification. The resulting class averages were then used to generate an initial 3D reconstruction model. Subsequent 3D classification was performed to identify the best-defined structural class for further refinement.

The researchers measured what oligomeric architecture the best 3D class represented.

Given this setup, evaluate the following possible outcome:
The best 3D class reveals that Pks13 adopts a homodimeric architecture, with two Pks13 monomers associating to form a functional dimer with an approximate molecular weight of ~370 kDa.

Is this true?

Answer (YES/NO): YES